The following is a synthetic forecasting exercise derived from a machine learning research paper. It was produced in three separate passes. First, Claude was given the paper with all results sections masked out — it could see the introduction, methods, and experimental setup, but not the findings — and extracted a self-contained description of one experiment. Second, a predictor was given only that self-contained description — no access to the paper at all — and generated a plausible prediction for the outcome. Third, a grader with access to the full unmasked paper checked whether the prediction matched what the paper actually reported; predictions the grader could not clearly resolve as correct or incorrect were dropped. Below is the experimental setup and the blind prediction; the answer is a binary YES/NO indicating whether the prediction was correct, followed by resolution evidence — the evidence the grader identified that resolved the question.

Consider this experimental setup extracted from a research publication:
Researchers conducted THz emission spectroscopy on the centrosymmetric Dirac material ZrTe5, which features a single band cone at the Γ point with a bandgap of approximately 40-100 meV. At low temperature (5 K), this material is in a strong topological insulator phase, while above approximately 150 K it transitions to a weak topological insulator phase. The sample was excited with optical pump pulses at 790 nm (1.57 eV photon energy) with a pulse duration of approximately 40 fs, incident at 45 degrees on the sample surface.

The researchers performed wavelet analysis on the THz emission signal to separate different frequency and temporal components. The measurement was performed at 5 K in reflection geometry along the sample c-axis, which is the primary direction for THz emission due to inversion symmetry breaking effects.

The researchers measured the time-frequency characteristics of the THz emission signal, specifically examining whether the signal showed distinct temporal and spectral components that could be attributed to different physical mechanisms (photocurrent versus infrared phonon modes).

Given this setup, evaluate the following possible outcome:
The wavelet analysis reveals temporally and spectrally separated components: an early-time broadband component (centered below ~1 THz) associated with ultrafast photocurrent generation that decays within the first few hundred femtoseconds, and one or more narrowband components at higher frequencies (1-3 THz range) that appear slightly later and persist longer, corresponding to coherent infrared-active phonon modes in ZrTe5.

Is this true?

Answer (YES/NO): NO